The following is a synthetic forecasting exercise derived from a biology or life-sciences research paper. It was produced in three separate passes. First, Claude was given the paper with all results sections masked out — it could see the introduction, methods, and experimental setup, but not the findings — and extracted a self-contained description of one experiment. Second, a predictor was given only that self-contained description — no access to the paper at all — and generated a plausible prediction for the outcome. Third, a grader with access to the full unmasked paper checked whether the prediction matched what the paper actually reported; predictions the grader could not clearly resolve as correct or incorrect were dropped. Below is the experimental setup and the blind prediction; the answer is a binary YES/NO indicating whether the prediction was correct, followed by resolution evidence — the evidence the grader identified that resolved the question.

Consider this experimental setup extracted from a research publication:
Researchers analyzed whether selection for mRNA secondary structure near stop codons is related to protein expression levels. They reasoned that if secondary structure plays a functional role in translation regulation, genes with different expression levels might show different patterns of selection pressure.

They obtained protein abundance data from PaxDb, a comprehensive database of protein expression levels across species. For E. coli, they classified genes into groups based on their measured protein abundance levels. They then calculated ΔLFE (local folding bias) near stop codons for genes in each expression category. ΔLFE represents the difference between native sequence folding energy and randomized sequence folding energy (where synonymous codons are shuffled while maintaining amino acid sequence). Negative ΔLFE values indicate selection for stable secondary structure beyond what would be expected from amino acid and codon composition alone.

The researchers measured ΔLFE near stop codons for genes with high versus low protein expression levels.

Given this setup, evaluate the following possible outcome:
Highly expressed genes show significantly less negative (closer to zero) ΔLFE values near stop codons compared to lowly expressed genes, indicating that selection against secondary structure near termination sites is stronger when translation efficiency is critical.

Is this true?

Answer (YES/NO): NO